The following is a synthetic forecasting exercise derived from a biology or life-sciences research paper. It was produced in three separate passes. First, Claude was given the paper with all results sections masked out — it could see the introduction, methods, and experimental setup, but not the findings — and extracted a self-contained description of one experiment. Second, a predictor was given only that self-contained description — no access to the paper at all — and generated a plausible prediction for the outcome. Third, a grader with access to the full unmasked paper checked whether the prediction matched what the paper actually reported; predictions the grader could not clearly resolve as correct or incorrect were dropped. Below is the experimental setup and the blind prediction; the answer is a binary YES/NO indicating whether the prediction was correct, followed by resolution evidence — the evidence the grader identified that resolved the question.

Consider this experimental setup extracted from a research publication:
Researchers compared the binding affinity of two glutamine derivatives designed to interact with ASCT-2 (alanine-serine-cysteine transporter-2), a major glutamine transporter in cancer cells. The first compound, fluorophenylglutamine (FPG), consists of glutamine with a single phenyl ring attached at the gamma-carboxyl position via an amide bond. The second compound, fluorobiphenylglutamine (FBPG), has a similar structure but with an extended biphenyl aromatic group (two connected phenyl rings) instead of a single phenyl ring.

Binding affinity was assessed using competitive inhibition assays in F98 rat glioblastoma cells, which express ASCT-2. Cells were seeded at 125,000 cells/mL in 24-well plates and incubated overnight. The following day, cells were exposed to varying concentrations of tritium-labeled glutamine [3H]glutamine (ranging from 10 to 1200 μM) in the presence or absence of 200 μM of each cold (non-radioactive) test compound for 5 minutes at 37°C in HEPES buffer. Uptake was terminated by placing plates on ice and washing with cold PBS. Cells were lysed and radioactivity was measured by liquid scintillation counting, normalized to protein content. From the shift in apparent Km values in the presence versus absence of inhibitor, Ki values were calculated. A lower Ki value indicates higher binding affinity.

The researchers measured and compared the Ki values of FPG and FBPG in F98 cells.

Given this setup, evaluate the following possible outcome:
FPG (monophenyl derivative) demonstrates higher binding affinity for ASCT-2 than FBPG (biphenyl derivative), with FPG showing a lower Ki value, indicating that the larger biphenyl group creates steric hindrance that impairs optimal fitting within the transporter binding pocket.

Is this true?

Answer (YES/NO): YES